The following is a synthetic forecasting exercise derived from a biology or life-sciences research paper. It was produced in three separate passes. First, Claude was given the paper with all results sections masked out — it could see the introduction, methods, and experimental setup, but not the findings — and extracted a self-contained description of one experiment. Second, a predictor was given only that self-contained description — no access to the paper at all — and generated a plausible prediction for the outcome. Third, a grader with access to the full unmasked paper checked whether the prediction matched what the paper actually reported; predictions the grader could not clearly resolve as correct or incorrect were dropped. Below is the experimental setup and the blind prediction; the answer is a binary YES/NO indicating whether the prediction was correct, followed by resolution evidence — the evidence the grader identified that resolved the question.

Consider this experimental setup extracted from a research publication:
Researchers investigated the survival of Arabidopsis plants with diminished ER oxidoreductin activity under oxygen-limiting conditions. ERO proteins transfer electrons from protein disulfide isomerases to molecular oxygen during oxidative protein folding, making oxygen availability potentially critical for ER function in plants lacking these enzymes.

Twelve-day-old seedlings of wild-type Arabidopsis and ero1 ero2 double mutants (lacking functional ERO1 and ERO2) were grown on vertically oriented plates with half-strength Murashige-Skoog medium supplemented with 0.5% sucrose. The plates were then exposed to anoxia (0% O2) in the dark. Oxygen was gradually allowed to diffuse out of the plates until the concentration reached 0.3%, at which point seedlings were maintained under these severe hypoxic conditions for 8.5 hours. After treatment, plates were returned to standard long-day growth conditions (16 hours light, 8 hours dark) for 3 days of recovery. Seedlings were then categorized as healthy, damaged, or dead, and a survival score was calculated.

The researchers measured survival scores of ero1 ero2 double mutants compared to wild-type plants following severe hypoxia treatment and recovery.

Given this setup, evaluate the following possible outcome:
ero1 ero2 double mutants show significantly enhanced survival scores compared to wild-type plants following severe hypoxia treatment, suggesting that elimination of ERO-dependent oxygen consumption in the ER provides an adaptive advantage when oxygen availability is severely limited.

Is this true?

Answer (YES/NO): NO